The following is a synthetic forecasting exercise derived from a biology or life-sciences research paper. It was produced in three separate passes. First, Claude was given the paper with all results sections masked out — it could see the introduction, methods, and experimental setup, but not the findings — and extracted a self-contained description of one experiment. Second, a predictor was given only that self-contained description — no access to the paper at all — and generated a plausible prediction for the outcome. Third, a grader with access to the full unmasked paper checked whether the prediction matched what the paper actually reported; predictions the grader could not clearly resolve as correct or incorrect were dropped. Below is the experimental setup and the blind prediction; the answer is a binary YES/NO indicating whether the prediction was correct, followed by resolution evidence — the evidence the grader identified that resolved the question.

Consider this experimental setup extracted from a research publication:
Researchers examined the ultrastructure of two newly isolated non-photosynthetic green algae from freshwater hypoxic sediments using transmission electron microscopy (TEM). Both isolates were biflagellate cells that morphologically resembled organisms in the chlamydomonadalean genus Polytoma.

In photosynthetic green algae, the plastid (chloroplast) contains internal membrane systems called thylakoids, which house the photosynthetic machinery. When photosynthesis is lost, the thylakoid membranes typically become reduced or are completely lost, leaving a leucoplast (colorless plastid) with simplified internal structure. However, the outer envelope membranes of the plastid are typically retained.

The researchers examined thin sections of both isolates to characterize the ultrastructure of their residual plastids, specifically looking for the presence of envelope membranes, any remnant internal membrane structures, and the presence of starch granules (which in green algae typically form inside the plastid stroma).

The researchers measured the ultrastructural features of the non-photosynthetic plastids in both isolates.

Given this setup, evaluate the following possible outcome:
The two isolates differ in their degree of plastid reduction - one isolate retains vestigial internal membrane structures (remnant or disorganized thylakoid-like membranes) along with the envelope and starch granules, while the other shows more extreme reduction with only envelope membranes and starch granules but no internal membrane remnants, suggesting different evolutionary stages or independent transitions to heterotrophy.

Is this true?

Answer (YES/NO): NO